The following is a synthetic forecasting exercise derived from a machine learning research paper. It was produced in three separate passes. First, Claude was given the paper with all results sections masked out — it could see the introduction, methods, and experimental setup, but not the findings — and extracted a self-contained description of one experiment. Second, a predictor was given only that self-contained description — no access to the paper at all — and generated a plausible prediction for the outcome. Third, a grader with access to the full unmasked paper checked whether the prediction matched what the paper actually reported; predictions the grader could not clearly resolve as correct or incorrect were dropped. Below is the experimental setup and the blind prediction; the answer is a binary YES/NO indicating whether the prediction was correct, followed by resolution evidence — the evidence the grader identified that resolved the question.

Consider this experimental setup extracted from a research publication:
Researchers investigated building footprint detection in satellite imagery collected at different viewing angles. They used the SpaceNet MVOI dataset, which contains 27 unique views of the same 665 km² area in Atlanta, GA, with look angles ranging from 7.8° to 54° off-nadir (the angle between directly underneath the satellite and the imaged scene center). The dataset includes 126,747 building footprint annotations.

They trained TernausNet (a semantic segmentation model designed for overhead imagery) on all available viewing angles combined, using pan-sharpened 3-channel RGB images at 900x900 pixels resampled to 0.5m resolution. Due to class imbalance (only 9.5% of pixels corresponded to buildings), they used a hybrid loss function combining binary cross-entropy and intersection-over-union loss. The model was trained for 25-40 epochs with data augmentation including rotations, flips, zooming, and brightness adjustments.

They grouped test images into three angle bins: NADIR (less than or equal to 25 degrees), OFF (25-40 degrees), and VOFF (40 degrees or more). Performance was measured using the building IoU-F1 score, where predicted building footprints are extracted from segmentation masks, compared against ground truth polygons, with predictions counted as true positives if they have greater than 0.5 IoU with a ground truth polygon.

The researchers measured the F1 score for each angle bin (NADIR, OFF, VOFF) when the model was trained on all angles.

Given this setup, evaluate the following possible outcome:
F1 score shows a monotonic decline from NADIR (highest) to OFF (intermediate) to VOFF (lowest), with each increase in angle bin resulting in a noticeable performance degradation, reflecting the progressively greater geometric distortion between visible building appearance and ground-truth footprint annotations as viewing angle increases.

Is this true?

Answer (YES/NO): YES